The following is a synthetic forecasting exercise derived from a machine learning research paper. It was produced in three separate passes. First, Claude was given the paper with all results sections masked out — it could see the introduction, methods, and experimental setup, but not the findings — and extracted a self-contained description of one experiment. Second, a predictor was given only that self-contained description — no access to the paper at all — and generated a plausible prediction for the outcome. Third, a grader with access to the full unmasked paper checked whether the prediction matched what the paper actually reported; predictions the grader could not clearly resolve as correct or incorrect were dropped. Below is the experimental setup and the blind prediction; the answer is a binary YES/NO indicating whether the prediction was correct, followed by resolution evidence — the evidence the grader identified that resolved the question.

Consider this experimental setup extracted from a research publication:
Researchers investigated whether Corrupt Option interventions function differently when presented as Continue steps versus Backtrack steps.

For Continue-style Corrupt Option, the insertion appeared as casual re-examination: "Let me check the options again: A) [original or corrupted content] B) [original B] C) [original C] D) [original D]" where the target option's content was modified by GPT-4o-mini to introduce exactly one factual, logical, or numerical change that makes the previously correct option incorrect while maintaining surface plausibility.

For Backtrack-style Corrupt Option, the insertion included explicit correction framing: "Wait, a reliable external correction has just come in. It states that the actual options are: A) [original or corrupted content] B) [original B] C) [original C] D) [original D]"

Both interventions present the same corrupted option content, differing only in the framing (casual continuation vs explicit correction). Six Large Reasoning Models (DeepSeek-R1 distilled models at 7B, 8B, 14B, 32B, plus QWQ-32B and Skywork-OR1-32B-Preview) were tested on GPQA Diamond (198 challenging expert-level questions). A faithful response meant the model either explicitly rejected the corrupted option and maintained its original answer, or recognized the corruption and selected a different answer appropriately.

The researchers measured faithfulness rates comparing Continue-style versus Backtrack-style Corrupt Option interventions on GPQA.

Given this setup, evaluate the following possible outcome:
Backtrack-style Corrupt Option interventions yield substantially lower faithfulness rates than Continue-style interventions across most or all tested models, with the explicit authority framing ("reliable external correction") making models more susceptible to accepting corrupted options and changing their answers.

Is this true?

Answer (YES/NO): NO